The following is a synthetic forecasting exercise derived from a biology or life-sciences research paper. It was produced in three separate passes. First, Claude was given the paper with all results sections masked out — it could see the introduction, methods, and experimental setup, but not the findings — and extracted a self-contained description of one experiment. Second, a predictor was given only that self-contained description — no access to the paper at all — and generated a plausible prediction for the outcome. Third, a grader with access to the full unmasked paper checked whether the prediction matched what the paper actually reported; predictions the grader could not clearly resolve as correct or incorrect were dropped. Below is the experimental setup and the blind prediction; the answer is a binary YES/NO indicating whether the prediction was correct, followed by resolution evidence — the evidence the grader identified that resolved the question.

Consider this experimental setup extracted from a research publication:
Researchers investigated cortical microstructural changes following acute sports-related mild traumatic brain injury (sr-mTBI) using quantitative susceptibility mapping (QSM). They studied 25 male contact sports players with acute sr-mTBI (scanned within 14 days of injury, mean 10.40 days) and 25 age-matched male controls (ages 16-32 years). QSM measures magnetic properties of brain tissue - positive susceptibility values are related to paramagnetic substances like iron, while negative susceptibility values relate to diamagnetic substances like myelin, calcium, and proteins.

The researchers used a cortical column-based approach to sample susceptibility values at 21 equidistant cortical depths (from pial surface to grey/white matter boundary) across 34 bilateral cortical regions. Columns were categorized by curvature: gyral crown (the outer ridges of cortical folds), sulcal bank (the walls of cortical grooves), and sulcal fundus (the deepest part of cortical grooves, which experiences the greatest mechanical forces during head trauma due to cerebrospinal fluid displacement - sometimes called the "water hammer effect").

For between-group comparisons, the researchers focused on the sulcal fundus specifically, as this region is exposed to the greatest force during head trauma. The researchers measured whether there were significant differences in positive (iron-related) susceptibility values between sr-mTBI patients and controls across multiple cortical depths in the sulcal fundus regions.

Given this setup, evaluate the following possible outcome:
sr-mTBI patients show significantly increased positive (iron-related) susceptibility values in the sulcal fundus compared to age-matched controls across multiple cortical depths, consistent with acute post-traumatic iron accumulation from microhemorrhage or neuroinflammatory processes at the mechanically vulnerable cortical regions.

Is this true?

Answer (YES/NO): YES